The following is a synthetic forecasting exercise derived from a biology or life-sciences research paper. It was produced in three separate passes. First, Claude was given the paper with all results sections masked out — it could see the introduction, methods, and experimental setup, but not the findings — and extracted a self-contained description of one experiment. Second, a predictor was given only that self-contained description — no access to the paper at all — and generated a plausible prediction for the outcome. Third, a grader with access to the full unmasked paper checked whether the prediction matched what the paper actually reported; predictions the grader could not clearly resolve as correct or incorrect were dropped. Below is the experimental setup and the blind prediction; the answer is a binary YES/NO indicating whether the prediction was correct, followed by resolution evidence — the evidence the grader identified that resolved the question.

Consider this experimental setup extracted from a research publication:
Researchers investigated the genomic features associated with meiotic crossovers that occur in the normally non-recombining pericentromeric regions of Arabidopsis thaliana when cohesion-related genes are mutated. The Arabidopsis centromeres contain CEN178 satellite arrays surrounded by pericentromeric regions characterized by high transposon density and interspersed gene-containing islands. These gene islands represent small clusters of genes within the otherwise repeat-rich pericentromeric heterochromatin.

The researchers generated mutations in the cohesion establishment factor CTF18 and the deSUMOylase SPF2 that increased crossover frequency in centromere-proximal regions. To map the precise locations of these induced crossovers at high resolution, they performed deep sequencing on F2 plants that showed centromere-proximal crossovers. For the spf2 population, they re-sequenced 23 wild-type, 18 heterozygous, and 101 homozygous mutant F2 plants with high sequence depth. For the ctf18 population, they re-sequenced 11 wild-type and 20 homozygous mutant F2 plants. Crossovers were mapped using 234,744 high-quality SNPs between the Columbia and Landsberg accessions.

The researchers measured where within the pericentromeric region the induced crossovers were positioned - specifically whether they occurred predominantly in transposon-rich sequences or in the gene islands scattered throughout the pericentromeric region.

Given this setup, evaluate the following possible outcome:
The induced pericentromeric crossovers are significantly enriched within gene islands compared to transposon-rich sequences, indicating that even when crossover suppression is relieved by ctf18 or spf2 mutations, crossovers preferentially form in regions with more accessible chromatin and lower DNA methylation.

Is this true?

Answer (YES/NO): YES